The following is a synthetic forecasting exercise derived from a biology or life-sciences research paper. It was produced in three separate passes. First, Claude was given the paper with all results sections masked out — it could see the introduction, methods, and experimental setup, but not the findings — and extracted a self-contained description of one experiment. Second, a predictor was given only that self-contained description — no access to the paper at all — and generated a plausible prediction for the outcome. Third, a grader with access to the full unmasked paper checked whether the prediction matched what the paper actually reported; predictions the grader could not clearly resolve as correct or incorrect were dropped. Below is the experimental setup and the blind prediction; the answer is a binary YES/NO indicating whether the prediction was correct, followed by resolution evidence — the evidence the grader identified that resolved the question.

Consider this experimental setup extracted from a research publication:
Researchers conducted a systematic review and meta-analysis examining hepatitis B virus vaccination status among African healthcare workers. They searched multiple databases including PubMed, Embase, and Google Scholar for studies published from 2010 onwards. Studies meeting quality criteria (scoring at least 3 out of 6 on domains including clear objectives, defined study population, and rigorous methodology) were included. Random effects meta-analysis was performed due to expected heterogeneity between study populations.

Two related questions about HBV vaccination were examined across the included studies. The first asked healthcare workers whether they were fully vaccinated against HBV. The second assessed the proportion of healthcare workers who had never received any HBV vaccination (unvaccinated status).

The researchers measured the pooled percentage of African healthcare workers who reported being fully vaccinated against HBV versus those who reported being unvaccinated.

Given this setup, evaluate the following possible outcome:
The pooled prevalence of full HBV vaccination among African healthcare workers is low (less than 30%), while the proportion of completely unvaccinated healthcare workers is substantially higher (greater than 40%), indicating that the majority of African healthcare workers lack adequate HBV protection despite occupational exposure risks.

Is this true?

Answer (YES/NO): NO